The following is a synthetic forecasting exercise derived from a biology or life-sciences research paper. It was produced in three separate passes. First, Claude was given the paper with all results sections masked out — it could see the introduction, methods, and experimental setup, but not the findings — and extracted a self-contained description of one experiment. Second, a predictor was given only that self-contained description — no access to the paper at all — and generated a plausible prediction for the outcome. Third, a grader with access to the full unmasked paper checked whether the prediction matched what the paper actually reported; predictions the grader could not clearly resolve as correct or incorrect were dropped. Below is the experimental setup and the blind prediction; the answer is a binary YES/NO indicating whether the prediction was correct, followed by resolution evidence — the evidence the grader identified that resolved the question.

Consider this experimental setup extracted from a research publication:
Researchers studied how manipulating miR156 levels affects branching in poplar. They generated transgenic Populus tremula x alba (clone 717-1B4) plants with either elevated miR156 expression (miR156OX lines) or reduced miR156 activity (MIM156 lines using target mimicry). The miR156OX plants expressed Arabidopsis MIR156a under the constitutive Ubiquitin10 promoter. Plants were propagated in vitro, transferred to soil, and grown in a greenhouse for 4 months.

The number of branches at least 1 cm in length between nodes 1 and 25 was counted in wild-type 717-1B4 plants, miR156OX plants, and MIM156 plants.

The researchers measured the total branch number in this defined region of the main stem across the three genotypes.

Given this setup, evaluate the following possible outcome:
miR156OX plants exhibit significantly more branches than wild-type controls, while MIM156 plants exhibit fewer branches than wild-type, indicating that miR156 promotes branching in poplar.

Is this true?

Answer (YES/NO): NO